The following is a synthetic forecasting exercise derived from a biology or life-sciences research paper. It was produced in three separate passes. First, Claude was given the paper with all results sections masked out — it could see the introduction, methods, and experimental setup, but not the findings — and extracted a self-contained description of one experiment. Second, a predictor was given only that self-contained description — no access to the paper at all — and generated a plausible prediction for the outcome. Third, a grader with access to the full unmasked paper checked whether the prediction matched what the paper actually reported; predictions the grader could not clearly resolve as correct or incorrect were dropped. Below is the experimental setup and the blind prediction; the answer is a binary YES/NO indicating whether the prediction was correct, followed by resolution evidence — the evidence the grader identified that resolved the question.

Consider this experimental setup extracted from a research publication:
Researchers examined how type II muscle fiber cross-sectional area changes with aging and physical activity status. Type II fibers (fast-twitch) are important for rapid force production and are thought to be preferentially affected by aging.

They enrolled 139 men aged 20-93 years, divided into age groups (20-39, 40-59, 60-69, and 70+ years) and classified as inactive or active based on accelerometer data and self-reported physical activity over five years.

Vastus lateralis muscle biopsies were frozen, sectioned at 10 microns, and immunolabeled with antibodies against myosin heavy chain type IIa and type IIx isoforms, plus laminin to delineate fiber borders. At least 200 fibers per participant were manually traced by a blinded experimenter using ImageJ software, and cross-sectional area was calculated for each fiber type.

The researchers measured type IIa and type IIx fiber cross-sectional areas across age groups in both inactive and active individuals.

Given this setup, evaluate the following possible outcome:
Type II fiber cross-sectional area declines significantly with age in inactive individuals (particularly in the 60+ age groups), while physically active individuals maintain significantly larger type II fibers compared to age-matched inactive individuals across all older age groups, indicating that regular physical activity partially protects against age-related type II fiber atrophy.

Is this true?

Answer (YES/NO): NO